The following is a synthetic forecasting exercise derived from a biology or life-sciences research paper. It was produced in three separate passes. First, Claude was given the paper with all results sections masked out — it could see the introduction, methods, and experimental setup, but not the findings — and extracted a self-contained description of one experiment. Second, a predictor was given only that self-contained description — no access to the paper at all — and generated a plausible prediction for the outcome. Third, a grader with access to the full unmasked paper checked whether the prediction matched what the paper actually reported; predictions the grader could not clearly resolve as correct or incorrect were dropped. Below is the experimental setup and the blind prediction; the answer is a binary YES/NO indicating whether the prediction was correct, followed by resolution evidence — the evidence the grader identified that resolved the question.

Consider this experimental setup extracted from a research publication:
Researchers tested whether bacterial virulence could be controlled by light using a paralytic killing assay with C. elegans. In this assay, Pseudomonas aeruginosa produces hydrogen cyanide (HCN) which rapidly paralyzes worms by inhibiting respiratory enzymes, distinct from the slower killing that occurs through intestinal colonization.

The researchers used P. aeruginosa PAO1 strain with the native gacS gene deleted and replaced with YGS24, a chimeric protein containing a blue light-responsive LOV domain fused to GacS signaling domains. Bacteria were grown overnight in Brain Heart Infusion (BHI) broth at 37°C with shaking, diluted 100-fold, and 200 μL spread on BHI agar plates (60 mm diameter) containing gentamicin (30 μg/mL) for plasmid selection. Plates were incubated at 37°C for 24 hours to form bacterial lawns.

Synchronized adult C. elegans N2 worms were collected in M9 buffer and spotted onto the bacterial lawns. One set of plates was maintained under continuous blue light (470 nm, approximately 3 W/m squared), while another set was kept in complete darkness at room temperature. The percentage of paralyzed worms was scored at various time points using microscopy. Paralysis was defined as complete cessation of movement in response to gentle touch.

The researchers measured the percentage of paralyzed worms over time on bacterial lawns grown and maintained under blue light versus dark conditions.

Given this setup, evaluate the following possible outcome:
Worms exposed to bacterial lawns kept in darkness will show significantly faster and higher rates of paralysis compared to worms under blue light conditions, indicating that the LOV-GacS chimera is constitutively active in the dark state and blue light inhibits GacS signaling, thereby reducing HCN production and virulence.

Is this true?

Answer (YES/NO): NO